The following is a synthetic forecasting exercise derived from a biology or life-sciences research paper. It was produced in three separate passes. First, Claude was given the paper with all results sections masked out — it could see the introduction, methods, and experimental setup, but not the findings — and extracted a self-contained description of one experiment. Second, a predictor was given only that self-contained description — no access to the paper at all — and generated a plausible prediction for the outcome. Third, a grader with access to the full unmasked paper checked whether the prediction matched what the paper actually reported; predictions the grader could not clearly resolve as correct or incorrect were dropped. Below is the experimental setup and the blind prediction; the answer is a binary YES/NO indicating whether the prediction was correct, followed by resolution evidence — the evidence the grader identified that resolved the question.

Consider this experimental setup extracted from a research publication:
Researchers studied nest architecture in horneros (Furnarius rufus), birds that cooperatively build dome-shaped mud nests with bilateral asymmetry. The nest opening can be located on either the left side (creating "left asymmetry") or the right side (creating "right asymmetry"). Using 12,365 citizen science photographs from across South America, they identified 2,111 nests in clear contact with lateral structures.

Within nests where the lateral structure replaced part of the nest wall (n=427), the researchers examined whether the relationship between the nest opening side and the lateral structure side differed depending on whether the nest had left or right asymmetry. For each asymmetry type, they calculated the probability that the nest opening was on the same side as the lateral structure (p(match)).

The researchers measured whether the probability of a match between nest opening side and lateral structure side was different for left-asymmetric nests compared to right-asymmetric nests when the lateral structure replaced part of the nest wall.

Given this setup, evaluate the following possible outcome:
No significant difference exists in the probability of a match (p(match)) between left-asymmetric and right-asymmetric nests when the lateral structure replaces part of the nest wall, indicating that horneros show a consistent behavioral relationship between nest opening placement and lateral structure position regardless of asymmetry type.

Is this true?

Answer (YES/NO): YES